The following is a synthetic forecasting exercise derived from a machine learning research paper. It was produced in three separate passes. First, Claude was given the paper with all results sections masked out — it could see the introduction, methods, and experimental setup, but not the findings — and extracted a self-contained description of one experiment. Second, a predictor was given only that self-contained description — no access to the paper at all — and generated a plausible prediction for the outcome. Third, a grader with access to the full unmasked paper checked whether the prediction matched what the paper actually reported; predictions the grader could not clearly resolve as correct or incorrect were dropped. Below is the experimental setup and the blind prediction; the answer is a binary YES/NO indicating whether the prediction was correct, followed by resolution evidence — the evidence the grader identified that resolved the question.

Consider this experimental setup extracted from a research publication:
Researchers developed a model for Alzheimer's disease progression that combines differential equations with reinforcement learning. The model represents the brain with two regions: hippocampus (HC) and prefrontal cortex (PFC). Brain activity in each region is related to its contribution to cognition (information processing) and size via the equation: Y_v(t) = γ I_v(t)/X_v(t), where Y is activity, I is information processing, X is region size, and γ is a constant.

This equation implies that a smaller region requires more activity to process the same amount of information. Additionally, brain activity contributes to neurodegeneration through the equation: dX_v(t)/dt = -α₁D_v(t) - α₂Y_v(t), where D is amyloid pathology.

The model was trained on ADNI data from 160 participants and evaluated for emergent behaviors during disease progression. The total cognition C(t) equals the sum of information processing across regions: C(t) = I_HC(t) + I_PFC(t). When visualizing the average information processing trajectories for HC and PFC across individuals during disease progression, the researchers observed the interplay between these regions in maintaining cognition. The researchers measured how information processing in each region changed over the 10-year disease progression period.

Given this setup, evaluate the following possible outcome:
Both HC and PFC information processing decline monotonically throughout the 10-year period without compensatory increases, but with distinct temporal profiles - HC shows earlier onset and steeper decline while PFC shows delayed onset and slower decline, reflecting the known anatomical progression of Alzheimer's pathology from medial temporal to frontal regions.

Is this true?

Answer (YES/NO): NO